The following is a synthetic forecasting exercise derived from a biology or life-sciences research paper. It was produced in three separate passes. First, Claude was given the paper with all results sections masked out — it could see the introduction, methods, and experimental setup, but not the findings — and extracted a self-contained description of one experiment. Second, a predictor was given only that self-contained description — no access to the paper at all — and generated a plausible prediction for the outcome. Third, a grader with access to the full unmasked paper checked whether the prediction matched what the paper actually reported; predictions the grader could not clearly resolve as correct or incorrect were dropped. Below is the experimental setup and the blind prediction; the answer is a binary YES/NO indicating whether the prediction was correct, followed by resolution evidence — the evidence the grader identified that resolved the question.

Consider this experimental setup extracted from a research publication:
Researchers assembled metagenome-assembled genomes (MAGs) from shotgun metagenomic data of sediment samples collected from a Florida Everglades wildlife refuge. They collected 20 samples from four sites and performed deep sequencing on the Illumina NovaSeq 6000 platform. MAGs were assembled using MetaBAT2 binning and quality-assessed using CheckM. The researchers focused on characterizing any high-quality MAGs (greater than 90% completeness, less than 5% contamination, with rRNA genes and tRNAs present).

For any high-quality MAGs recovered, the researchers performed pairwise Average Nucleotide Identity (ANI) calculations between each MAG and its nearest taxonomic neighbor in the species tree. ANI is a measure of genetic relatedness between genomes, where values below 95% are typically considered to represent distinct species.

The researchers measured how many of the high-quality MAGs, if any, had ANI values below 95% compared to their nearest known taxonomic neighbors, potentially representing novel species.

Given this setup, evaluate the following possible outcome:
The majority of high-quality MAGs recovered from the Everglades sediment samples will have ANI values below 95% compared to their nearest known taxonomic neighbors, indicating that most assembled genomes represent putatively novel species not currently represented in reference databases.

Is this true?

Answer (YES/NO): YES